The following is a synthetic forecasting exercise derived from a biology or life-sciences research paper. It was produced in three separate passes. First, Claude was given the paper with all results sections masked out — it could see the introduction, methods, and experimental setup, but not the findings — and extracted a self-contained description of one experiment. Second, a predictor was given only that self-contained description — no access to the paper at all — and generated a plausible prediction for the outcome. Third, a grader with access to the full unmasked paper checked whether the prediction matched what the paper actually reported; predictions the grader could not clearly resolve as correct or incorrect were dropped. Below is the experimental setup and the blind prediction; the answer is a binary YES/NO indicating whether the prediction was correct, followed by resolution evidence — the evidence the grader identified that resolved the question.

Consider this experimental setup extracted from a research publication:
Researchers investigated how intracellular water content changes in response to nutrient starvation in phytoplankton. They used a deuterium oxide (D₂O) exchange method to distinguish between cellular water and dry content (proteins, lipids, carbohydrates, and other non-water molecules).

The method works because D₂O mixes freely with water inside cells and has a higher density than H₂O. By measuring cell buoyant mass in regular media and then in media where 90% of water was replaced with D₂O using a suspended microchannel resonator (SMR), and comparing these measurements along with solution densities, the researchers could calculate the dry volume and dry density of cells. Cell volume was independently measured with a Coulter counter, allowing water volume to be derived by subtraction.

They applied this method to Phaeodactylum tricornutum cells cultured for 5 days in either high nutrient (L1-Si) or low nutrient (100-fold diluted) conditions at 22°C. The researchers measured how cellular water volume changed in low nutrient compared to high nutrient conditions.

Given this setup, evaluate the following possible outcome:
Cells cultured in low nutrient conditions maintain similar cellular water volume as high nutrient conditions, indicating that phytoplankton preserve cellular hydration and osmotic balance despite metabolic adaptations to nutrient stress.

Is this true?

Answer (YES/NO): NO